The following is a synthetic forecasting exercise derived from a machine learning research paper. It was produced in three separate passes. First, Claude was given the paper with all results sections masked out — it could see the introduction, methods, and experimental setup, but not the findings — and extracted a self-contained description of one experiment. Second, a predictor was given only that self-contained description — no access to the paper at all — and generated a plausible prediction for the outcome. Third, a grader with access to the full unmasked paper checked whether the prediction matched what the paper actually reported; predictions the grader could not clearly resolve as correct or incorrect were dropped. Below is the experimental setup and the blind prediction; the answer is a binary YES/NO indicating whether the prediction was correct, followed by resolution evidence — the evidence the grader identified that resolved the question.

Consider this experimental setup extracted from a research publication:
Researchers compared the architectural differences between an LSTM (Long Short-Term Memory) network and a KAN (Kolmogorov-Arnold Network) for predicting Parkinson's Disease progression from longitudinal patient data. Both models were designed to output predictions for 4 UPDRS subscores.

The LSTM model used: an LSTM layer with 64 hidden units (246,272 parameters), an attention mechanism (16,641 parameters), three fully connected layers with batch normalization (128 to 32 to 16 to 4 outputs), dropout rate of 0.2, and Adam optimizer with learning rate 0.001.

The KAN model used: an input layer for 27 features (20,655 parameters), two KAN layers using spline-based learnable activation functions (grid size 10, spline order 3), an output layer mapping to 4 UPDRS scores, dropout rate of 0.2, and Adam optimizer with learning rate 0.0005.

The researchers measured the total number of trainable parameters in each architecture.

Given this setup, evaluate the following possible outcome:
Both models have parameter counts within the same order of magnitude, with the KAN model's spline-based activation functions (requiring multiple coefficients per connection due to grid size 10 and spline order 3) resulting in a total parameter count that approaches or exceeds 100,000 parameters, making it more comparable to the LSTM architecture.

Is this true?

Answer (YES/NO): YES